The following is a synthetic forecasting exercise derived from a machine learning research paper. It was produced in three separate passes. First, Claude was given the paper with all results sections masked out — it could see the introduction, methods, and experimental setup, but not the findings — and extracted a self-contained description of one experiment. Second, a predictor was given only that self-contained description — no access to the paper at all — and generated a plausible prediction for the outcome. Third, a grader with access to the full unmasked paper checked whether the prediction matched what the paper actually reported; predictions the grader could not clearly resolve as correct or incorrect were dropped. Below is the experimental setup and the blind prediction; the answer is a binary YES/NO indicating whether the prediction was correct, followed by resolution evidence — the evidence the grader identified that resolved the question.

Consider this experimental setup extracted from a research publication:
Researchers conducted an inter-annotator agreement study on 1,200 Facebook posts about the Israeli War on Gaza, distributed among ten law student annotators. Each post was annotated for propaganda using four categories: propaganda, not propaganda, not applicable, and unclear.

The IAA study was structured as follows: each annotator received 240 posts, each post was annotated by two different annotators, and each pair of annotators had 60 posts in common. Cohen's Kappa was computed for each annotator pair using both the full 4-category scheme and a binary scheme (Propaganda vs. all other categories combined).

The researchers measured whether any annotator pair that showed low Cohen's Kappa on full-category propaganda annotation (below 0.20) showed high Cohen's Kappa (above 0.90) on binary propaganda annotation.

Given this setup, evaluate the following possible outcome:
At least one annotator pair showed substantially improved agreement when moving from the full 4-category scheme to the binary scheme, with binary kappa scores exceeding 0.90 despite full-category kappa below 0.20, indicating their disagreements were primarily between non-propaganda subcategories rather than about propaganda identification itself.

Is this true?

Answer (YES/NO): YES